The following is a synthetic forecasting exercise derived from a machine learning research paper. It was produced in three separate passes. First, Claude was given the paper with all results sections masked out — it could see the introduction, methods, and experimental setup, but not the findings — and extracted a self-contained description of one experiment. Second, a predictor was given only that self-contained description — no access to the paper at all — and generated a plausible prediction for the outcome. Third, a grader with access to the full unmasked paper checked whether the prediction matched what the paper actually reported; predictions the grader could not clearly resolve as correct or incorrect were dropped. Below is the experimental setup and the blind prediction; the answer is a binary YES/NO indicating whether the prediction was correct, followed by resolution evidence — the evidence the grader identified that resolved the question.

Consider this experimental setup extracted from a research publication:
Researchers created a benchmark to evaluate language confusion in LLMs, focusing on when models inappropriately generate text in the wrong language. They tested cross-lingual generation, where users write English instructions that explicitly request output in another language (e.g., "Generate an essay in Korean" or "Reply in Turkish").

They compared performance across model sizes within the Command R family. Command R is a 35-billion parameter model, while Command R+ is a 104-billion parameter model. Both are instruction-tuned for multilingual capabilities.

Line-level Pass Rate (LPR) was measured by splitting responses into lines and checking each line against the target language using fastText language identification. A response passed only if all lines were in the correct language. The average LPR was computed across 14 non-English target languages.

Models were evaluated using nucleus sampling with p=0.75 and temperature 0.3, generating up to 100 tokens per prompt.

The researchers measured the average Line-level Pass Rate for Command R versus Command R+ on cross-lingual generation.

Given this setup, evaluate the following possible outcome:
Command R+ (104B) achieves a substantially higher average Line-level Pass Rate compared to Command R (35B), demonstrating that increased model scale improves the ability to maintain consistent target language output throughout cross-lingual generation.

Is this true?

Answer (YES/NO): YES